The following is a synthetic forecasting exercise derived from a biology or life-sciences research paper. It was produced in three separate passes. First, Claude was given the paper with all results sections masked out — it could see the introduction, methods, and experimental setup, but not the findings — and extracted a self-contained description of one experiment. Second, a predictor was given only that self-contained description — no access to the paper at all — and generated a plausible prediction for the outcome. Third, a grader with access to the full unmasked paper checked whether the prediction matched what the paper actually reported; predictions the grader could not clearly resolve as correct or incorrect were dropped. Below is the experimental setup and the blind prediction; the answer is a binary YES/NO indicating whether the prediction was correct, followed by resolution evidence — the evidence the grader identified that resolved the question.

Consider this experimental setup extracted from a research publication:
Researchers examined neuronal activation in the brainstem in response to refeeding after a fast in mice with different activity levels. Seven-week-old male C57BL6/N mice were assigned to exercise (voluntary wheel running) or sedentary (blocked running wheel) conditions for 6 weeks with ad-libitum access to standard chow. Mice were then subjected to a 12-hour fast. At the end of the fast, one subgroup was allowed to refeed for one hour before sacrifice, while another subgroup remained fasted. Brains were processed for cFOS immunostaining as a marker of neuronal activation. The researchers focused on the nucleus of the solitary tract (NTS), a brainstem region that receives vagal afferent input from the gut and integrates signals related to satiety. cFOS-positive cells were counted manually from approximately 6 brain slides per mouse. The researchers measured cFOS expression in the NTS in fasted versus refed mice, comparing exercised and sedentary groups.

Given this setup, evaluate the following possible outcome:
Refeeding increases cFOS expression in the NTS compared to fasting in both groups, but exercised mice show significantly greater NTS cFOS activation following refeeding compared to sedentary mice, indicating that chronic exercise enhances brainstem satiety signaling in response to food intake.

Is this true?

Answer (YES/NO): NO